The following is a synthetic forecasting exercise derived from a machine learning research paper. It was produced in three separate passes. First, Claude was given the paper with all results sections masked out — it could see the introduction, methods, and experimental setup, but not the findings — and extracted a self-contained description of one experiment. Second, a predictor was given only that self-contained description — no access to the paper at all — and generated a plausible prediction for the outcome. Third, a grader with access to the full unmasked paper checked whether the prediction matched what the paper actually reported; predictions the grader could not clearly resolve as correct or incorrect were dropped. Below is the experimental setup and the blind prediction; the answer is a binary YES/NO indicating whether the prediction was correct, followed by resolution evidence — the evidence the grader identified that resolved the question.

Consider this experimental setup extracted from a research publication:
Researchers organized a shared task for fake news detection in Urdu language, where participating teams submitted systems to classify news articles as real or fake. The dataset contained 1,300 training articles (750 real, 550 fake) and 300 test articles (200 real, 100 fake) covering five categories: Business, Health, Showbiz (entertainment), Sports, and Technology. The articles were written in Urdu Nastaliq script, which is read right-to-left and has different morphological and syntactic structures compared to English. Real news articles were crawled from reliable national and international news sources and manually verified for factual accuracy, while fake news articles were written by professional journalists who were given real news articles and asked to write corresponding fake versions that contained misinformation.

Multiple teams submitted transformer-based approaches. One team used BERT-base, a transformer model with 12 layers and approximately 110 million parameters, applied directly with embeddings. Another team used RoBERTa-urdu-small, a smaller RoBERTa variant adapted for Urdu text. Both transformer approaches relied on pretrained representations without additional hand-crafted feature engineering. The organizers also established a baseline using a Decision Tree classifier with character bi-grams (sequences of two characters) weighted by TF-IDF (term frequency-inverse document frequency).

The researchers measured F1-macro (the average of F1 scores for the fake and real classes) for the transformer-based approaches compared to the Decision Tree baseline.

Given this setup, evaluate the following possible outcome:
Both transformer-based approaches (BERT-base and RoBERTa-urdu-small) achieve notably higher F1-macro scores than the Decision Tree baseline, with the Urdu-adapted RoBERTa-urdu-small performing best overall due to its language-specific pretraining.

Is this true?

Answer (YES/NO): NO